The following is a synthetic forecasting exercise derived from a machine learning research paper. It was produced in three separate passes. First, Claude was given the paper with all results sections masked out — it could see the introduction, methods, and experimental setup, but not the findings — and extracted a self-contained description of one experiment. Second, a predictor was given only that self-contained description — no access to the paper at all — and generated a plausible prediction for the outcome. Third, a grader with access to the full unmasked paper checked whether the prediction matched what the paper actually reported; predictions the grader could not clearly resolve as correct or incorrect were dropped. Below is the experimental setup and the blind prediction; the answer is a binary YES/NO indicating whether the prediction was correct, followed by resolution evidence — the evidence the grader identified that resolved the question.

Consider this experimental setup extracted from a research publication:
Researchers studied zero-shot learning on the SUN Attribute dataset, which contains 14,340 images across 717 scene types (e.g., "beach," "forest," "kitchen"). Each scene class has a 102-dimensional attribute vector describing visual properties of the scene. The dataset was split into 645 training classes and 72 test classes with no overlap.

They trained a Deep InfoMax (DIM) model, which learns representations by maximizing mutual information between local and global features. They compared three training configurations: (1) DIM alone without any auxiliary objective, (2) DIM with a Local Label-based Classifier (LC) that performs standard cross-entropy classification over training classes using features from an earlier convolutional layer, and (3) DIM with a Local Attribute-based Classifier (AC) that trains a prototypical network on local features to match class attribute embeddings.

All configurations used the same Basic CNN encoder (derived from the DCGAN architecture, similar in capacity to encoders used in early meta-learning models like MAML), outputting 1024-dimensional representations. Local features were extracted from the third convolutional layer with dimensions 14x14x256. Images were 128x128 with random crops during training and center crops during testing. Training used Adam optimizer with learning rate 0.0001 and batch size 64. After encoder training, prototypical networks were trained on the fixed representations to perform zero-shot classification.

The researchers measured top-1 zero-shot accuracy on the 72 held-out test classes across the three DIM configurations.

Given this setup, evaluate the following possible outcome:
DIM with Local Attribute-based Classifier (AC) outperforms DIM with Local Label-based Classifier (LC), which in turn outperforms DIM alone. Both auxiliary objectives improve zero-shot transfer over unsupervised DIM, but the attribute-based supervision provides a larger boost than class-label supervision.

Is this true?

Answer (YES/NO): NO